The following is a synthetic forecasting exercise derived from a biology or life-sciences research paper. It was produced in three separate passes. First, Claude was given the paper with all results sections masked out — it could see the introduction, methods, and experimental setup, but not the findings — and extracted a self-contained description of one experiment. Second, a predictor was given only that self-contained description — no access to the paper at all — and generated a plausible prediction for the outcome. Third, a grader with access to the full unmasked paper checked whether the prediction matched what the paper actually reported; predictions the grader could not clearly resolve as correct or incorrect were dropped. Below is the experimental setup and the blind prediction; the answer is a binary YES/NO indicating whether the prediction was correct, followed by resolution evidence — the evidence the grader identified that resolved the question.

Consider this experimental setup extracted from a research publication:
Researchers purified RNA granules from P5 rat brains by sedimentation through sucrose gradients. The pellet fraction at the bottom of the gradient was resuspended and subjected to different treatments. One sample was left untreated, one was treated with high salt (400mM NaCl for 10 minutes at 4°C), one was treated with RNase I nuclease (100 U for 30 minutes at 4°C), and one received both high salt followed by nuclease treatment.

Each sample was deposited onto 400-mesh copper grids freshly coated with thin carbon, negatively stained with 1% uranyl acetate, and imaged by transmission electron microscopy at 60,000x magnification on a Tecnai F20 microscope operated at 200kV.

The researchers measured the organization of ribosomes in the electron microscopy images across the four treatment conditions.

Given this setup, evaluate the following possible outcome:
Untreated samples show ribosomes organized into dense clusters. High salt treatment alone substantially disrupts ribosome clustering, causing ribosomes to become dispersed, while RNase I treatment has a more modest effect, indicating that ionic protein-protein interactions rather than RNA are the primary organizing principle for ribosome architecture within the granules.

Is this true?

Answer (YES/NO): NO